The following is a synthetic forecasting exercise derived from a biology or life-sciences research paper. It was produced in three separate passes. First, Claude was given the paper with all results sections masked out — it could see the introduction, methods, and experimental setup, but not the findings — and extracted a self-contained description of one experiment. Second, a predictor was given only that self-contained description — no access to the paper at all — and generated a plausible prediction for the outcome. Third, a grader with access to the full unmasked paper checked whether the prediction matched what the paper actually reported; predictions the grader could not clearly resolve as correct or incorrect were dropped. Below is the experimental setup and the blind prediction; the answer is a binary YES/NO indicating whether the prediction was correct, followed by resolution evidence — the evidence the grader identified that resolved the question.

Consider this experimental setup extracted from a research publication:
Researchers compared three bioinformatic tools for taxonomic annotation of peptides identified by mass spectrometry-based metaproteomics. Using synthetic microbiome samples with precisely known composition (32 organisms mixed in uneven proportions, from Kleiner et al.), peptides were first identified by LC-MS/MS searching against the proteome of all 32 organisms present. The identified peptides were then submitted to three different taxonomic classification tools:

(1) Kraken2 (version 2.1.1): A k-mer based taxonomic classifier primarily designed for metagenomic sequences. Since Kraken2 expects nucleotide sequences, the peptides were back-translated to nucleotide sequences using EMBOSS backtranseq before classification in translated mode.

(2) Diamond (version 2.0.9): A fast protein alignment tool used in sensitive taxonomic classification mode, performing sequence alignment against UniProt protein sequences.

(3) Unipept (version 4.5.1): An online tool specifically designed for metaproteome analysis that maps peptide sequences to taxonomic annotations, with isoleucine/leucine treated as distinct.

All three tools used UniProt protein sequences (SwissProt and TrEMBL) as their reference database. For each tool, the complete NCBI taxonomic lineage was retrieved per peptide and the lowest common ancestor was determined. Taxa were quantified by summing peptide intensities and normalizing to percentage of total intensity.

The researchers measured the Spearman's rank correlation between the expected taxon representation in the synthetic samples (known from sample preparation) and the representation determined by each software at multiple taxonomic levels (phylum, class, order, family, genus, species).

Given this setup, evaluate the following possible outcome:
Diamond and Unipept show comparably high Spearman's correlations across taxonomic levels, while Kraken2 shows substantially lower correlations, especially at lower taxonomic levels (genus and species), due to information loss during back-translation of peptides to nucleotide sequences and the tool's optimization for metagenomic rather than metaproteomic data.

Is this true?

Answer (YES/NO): NO